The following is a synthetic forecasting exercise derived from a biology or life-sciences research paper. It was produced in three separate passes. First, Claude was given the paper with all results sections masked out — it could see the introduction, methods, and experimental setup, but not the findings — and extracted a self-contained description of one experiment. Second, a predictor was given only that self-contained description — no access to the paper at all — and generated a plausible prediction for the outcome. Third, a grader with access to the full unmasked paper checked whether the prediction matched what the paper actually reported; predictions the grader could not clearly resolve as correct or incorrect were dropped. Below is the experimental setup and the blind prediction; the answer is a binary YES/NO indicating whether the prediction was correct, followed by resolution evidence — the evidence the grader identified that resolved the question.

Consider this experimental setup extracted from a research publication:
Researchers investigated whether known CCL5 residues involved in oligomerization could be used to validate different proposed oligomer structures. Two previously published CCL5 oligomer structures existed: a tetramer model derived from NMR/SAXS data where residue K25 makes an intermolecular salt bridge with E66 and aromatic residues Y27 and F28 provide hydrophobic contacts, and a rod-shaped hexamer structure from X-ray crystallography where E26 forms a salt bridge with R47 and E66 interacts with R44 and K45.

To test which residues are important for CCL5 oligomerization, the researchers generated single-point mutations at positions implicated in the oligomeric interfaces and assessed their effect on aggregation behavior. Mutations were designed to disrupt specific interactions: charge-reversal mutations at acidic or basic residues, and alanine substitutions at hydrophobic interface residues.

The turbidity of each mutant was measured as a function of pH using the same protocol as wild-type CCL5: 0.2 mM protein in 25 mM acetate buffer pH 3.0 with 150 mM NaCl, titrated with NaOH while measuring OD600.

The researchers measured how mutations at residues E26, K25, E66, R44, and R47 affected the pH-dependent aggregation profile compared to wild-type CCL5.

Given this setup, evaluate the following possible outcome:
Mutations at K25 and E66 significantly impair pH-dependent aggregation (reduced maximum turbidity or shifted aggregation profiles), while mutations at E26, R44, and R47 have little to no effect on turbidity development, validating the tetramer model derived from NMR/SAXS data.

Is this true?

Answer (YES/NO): NO